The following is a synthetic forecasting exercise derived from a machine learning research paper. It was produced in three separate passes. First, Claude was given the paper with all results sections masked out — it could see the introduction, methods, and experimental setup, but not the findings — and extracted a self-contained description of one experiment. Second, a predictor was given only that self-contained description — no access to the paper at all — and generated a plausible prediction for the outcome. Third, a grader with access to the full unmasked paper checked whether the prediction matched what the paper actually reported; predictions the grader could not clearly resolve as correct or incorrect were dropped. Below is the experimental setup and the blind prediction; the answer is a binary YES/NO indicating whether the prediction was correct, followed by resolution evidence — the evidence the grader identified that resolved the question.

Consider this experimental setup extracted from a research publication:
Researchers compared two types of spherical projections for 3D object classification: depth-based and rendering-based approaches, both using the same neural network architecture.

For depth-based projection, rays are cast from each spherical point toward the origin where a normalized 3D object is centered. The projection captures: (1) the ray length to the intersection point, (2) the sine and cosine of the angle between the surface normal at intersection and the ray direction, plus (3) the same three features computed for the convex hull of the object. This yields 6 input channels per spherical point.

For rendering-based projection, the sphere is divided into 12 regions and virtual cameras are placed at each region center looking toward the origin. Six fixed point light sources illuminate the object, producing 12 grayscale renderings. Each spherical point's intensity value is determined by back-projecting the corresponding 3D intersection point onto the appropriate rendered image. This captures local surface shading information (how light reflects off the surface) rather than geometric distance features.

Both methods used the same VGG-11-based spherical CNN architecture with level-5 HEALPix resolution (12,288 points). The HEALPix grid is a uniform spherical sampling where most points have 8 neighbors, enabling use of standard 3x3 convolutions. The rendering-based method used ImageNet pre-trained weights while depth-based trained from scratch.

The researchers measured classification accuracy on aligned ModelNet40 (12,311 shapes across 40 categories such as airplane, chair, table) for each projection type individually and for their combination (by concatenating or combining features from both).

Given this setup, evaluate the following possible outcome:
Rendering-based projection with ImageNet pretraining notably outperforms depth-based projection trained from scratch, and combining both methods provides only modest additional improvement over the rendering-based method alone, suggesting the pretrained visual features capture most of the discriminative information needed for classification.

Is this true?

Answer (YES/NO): NO